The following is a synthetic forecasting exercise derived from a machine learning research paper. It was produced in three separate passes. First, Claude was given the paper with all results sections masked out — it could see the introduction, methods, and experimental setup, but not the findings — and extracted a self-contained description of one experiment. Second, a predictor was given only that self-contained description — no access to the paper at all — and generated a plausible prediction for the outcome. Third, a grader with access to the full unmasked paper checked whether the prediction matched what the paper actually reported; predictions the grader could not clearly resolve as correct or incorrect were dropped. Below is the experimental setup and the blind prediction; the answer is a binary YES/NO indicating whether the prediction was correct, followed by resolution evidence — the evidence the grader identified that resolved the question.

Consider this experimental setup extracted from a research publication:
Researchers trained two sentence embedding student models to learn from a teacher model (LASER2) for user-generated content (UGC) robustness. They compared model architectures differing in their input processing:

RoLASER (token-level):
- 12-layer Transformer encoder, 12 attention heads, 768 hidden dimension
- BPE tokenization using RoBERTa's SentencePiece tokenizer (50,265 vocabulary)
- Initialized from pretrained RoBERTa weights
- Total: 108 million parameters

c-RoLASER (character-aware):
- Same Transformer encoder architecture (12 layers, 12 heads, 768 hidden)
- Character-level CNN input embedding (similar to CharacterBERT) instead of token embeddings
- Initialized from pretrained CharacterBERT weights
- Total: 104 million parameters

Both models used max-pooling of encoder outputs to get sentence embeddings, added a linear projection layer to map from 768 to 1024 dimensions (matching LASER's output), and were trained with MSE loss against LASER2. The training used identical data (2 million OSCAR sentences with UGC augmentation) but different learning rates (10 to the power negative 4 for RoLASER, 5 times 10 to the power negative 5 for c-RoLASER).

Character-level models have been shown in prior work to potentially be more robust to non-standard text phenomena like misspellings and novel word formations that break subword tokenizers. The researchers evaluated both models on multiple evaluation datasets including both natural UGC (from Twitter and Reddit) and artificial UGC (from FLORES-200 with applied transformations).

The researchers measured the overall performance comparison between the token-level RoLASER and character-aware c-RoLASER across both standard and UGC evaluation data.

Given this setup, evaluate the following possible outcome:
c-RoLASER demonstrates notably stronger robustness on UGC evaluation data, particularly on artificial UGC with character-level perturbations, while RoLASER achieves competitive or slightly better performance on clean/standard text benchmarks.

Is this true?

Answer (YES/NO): NO